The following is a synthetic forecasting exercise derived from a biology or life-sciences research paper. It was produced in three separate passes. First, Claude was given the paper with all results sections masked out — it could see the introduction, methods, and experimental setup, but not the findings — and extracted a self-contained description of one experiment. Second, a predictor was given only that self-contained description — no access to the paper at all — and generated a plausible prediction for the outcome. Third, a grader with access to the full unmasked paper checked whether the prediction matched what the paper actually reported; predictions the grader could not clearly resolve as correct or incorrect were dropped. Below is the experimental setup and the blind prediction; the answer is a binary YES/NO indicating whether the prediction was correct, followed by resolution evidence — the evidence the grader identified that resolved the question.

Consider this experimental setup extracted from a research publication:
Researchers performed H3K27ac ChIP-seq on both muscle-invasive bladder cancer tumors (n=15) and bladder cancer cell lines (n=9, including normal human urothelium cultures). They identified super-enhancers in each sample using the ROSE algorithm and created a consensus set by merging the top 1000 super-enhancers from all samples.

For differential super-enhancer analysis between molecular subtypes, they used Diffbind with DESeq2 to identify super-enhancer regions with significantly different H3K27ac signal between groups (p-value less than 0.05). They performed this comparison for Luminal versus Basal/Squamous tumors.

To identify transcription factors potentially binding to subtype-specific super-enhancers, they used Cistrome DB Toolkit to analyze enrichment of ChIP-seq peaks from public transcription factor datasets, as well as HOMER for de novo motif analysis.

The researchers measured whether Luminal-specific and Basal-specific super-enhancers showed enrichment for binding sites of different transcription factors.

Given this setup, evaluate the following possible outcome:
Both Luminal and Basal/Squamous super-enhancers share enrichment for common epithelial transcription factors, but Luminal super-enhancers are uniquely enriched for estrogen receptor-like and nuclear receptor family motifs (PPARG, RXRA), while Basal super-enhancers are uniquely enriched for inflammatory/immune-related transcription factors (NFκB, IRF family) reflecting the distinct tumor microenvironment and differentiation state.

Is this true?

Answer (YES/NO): NO